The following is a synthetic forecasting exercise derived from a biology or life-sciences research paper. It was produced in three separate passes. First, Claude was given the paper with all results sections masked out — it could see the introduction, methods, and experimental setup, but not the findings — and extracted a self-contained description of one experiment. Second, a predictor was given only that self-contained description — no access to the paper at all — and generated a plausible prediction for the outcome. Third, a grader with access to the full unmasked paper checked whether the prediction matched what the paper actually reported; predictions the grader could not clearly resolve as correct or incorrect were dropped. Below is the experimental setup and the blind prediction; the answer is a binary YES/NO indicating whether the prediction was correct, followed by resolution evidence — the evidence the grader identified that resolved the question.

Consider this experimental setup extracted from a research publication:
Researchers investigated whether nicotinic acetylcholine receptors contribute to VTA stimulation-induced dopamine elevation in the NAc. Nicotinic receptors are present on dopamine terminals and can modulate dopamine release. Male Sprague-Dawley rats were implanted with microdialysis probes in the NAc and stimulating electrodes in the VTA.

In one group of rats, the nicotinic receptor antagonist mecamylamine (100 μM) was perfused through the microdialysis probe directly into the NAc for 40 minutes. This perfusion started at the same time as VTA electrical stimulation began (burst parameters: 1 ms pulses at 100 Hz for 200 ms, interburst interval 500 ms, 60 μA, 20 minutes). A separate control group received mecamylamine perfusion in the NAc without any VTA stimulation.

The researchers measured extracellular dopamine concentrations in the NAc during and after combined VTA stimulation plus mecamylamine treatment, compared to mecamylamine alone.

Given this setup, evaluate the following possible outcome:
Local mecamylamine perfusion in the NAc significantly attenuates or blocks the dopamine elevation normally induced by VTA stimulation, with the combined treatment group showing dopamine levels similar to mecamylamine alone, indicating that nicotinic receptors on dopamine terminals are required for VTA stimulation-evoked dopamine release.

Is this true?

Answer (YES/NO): NO